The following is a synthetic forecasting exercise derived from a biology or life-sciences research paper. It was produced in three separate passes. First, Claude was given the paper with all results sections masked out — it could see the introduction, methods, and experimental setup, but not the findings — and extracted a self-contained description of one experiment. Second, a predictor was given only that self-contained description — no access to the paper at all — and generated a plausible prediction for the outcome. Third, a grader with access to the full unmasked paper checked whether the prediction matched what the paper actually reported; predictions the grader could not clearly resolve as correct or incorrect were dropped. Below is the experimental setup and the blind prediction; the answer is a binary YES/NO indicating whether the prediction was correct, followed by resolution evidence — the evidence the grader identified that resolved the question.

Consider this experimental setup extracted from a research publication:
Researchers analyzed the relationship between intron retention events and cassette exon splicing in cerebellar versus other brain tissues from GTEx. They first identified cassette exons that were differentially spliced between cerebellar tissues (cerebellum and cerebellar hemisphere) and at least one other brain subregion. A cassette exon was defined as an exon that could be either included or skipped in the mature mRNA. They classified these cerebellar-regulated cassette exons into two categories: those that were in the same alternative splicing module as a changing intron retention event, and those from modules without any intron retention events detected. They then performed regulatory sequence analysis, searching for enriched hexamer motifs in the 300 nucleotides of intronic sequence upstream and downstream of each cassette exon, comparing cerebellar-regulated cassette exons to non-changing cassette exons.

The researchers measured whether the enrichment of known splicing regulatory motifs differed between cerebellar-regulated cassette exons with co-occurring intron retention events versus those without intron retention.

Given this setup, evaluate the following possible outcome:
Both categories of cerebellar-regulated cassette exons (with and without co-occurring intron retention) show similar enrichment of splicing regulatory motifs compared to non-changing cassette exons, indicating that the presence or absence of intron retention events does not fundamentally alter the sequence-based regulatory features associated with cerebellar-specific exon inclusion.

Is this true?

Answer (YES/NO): NO